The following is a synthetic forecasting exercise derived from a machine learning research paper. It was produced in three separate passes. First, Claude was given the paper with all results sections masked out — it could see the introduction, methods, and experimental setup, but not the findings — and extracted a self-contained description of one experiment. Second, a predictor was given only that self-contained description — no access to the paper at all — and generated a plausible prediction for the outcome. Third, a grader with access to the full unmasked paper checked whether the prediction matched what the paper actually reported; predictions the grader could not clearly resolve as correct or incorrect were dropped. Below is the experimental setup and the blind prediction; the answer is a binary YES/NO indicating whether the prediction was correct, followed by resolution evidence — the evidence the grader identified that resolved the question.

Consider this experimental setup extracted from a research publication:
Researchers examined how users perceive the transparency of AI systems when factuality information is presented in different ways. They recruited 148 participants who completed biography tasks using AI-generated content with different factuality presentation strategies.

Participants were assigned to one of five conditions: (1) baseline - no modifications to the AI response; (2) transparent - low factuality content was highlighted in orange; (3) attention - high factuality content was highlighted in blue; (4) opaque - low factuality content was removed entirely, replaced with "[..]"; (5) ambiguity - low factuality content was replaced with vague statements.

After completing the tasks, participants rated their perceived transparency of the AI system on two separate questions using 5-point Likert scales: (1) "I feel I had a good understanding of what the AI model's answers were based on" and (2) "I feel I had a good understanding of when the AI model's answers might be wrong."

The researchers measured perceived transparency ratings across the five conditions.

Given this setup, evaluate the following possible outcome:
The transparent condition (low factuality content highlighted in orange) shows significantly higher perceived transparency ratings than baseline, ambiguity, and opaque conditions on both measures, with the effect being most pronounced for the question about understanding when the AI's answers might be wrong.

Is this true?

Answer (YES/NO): NO